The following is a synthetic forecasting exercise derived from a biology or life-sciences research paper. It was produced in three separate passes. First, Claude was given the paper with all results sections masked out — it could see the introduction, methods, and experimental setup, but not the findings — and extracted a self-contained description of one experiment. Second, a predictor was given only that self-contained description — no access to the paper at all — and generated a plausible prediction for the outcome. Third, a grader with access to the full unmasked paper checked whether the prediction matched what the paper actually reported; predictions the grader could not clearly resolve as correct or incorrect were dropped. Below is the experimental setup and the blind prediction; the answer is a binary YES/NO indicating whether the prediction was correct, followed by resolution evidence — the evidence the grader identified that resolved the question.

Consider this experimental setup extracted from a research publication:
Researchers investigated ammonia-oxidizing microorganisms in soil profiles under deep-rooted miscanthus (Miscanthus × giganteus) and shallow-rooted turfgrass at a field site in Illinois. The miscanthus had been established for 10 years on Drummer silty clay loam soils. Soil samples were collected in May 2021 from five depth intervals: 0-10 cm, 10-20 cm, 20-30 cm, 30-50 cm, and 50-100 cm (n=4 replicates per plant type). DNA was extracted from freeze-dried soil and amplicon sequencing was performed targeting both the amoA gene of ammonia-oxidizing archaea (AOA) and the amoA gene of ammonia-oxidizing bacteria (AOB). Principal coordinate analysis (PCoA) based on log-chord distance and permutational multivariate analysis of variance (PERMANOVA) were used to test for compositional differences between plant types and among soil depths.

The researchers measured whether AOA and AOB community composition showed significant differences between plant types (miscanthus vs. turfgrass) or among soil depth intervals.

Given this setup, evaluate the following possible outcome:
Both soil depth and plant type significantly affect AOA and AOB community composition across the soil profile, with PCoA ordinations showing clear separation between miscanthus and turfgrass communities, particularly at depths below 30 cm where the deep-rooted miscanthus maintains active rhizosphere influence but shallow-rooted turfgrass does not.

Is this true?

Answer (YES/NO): NO